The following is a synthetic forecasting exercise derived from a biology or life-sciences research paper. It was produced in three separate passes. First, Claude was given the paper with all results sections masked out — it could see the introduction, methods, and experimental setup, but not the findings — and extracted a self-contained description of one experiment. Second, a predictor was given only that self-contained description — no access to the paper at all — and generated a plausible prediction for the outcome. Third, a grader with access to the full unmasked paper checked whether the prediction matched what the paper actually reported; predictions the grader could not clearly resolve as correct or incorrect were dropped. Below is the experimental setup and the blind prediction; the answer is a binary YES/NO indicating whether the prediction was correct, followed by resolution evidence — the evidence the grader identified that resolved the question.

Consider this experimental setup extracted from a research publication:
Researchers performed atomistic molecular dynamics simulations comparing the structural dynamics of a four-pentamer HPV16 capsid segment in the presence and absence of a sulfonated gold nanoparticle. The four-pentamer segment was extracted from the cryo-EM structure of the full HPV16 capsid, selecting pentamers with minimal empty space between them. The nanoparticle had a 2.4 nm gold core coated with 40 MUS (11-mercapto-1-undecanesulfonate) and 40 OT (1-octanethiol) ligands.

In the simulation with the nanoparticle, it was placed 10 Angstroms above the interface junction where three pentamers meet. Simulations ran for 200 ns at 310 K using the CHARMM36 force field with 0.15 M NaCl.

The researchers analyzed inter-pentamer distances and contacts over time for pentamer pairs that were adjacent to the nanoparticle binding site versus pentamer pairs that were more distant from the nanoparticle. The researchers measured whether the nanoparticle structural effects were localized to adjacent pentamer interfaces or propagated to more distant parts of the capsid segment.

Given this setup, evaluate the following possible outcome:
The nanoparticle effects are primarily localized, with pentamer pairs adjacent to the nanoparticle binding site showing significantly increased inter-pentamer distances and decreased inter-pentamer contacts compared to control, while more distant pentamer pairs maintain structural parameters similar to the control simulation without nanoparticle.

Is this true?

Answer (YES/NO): NO